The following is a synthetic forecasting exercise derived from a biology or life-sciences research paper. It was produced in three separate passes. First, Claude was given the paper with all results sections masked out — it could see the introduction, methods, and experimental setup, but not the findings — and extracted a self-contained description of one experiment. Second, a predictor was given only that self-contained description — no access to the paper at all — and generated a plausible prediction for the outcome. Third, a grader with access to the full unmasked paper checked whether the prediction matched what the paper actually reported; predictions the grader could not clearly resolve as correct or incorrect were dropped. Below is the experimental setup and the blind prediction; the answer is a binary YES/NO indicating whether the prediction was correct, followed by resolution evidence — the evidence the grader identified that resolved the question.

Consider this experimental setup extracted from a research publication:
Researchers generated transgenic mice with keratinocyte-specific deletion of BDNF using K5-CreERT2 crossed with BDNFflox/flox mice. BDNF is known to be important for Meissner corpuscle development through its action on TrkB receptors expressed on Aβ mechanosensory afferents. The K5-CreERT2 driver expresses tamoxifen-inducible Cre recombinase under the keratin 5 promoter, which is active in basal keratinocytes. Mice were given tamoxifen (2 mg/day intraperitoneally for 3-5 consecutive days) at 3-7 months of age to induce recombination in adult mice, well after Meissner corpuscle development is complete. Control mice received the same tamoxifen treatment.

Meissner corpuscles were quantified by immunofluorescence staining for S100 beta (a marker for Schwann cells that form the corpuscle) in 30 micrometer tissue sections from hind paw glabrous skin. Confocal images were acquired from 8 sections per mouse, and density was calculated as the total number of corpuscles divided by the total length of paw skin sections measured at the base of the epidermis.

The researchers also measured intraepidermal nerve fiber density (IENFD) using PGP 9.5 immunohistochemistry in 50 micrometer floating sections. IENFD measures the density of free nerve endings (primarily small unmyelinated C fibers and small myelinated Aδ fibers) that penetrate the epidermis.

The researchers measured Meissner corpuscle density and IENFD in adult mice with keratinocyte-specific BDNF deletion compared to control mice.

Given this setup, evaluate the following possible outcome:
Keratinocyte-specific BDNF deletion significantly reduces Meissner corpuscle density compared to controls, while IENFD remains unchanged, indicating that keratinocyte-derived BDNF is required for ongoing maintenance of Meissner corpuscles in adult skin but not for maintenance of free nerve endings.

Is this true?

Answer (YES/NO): YES